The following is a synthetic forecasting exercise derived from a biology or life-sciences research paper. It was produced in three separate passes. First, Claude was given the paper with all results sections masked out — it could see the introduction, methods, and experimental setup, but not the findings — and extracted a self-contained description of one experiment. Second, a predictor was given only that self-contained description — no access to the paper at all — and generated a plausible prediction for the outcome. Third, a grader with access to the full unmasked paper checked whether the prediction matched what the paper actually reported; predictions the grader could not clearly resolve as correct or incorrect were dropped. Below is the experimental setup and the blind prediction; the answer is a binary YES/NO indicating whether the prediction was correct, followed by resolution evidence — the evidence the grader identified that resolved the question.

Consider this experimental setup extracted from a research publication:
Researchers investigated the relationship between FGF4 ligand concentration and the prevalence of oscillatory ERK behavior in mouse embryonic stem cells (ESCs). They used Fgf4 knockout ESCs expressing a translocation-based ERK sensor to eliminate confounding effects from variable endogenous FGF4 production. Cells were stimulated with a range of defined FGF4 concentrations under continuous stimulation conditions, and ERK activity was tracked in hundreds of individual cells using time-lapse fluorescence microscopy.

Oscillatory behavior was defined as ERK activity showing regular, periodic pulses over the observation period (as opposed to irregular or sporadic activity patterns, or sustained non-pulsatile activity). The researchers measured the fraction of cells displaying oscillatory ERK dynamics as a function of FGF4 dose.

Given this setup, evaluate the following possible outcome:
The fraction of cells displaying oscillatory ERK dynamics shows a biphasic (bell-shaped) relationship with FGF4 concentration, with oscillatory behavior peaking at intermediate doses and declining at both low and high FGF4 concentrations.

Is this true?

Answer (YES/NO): NO